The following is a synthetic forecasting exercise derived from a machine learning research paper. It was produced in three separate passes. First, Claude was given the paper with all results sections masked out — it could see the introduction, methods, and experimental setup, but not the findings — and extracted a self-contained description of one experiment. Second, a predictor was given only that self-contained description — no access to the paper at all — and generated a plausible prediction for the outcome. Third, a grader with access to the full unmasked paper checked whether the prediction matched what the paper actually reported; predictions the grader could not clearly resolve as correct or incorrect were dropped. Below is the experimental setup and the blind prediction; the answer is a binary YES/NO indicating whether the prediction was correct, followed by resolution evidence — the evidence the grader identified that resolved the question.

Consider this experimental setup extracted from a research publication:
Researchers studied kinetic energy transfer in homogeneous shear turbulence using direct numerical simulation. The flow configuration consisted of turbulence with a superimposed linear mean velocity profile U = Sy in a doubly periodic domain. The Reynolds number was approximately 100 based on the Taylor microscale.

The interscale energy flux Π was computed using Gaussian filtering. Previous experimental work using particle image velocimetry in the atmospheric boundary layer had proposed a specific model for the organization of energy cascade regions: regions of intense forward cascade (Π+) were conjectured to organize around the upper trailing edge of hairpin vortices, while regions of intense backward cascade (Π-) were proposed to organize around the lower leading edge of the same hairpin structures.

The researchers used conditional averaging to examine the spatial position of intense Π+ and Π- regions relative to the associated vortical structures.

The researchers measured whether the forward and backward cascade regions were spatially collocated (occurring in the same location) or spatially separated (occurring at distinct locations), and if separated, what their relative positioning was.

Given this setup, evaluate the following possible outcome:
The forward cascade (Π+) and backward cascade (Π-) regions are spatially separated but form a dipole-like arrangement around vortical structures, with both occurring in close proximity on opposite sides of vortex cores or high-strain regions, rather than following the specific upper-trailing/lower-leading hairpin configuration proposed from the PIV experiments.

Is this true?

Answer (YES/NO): NO